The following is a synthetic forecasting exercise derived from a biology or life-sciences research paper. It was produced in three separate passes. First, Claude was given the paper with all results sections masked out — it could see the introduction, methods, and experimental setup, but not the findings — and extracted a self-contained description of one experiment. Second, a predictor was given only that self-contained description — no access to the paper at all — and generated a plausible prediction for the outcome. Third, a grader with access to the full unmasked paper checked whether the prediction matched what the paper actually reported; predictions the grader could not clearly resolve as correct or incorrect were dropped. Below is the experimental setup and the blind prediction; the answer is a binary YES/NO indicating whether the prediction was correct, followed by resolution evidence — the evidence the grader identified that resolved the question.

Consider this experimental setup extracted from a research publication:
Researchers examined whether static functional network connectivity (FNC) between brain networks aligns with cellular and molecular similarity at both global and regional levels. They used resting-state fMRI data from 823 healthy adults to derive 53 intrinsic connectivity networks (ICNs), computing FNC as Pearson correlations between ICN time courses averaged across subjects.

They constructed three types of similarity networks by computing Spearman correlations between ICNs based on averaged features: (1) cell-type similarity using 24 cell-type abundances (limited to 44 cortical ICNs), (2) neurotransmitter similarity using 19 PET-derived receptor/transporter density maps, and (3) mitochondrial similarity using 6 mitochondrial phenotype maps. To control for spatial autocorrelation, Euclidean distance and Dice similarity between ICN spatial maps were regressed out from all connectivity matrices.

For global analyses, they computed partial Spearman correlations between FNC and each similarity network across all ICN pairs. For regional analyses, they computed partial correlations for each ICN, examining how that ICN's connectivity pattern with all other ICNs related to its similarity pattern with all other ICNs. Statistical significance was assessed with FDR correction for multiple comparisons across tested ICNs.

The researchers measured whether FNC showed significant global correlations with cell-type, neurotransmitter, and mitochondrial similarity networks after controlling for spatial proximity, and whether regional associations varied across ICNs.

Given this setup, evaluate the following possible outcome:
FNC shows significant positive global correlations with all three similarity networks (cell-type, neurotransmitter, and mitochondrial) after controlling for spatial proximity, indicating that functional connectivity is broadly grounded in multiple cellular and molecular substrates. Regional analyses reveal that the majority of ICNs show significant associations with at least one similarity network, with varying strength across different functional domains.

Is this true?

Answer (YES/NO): NO